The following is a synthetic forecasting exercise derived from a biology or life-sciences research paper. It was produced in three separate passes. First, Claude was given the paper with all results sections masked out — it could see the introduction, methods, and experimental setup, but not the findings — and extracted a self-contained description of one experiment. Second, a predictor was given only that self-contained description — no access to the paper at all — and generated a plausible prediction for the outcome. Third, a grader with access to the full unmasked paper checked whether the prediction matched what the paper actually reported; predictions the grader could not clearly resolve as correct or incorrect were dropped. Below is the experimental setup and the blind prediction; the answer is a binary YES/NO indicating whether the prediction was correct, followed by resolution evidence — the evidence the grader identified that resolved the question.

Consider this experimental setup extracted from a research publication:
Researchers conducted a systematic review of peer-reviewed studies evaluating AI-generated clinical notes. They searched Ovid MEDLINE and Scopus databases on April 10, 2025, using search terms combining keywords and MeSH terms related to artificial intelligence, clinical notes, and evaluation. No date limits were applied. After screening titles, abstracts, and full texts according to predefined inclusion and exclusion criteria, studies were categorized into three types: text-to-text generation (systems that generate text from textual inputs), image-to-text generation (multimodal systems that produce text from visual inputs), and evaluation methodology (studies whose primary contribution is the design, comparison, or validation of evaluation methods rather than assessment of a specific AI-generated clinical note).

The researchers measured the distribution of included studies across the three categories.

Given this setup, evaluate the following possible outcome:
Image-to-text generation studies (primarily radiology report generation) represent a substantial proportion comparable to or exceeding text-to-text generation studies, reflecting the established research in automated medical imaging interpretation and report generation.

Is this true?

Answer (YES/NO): NO